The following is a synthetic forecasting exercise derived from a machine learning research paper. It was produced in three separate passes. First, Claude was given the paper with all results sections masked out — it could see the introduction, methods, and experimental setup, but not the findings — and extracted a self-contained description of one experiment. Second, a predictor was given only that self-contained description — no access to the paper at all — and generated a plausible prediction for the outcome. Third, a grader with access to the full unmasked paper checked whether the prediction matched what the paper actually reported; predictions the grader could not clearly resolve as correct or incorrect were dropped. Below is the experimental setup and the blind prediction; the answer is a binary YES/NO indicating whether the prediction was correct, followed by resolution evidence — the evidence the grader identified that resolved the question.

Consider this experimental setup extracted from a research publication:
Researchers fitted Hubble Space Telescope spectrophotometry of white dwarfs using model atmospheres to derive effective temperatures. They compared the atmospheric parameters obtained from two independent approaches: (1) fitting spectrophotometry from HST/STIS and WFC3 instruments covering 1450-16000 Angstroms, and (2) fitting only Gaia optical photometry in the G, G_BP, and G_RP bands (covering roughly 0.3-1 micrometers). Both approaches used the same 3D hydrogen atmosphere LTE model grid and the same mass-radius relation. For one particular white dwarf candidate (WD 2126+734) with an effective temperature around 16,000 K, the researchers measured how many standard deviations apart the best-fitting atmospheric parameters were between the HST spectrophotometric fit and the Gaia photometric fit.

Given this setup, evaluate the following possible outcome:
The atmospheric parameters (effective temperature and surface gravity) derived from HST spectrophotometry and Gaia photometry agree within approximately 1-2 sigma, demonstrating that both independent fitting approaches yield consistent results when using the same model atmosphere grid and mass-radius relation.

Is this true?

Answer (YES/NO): NO